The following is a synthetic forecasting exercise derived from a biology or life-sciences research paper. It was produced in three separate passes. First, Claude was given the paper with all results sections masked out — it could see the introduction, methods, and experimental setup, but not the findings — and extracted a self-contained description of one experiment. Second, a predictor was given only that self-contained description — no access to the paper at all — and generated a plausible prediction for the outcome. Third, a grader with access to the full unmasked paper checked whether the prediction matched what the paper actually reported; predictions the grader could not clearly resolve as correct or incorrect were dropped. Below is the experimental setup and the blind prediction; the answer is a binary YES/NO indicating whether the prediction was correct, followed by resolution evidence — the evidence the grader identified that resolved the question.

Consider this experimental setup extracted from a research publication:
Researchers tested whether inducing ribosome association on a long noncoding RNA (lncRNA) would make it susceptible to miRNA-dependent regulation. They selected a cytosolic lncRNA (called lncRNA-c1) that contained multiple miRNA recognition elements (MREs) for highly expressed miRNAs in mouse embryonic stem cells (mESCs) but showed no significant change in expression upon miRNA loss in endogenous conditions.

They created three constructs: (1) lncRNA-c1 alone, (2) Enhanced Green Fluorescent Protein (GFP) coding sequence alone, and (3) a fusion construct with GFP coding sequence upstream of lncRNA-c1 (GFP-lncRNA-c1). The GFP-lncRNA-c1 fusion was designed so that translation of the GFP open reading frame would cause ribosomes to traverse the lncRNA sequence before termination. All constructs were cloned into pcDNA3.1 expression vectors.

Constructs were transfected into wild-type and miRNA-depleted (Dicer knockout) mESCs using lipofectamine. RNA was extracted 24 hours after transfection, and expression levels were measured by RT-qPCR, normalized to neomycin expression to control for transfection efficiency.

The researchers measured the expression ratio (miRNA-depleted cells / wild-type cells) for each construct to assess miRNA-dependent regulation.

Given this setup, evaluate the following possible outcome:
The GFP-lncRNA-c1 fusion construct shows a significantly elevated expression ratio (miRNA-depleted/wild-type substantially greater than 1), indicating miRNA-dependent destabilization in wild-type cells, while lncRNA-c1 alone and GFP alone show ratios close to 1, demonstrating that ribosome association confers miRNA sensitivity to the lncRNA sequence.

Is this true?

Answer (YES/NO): YES